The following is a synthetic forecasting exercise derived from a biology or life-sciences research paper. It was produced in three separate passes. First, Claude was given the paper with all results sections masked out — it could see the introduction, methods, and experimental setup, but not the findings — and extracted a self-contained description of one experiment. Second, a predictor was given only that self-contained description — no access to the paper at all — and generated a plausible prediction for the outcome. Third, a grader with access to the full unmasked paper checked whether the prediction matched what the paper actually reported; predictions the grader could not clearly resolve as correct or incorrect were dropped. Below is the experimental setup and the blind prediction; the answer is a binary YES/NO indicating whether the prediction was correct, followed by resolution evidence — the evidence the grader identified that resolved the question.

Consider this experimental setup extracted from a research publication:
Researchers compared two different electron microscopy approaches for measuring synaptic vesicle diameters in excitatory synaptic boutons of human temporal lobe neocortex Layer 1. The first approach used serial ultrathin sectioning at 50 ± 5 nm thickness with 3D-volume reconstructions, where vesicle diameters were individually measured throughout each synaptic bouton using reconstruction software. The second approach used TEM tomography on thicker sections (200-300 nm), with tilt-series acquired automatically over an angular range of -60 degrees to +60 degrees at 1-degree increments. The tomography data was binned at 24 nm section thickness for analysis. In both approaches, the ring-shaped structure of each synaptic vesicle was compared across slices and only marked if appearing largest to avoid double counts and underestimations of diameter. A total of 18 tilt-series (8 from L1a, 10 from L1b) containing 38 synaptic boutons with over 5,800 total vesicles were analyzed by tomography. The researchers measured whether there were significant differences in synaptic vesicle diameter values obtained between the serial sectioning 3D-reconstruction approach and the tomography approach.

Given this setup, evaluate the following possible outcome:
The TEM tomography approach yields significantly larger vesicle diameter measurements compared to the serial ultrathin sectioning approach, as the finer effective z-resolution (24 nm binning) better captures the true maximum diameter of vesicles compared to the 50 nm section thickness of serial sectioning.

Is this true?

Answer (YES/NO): YES